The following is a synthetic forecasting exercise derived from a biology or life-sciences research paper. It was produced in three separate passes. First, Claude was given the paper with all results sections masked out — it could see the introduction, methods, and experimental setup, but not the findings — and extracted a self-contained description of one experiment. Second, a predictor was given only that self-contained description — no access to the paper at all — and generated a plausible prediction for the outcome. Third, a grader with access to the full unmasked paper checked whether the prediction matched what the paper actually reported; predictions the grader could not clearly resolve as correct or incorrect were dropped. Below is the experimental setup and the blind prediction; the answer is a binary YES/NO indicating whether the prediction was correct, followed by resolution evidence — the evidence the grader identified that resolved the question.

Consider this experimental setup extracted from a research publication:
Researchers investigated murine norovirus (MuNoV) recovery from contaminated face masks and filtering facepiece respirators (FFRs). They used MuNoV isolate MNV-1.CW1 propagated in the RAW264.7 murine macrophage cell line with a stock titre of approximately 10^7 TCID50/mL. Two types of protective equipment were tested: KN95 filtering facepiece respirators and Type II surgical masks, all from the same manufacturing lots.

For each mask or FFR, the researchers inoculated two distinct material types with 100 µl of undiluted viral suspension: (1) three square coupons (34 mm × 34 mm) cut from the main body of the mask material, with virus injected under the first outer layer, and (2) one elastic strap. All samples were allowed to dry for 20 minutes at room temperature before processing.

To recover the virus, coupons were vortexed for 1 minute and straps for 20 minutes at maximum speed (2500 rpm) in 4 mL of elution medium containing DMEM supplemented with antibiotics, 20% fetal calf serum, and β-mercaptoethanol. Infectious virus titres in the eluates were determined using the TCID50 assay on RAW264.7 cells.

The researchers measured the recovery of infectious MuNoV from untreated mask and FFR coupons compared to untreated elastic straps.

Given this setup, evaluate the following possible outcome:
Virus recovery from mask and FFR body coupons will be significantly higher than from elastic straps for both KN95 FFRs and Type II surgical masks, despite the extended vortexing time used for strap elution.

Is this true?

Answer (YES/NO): NO